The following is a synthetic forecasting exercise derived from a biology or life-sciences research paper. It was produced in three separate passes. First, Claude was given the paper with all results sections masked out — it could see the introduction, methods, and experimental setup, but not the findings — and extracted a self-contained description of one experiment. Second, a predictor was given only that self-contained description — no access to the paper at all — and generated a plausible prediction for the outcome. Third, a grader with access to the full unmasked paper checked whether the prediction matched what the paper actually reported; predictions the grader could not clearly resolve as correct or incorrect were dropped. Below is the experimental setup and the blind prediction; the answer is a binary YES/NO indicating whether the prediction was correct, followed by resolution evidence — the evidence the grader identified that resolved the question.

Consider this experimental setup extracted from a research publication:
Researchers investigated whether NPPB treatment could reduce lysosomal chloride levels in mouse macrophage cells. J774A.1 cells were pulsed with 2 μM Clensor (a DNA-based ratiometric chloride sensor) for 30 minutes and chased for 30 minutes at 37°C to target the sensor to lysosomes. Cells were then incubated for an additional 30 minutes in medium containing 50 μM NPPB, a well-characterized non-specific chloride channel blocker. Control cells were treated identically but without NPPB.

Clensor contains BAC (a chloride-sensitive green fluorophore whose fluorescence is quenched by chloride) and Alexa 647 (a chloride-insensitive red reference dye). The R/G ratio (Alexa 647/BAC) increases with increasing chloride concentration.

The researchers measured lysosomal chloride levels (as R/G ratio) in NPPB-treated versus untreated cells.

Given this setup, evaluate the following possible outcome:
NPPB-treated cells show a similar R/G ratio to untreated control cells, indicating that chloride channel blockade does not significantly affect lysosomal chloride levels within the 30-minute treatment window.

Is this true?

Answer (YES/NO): NO